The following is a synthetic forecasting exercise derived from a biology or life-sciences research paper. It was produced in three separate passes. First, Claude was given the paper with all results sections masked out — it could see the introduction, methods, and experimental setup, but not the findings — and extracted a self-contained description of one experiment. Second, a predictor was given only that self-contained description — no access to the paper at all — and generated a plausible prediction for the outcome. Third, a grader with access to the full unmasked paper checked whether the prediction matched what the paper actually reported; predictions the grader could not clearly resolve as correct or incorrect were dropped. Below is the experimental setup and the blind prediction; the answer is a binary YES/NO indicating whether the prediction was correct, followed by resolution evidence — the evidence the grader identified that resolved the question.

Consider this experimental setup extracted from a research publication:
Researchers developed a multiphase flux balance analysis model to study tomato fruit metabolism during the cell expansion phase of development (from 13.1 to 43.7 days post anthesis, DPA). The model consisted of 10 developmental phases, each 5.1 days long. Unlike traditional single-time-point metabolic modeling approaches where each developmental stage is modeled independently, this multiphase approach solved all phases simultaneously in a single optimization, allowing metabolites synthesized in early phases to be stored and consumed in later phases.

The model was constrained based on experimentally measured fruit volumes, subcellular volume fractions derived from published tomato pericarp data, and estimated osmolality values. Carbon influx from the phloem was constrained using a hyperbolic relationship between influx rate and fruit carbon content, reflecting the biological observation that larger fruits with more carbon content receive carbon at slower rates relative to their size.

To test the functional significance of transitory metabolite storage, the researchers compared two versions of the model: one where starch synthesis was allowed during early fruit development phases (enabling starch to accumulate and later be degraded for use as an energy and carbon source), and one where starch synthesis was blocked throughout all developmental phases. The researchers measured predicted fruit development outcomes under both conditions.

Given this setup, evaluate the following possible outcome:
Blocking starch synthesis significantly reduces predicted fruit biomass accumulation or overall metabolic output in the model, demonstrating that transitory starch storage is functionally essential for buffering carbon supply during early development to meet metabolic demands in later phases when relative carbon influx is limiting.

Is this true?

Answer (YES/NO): YES